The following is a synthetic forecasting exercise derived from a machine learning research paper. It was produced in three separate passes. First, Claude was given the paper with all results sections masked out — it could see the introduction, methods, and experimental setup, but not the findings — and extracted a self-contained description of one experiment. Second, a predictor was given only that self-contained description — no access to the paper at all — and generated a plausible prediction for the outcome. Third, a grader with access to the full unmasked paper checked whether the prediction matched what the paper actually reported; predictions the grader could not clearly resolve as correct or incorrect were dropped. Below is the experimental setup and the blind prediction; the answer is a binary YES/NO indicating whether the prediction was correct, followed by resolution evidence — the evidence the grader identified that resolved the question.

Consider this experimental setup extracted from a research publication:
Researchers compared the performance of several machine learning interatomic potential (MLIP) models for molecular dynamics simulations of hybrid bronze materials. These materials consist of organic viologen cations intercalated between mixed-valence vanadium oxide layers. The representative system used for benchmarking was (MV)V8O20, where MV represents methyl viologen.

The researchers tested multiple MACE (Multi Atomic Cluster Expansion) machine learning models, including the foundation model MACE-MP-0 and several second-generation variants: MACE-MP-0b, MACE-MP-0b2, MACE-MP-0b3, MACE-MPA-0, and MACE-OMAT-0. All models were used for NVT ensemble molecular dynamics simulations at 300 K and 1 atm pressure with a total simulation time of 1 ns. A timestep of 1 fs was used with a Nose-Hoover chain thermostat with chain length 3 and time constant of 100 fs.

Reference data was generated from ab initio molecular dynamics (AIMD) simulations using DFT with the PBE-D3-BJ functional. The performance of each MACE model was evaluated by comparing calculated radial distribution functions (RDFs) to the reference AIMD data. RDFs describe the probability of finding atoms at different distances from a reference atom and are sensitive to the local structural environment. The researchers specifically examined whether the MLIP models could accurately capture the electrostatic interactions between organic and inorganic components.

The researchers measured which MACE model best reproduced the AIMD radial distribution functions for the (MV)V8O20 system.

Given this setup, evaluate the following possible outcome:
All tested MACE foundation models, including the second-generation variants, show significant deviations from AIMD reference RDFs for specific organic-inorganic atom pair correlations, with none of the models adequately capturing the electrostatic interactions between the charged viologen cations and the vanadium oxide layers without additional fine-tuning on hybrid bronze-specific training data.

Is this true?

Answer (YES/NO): NO